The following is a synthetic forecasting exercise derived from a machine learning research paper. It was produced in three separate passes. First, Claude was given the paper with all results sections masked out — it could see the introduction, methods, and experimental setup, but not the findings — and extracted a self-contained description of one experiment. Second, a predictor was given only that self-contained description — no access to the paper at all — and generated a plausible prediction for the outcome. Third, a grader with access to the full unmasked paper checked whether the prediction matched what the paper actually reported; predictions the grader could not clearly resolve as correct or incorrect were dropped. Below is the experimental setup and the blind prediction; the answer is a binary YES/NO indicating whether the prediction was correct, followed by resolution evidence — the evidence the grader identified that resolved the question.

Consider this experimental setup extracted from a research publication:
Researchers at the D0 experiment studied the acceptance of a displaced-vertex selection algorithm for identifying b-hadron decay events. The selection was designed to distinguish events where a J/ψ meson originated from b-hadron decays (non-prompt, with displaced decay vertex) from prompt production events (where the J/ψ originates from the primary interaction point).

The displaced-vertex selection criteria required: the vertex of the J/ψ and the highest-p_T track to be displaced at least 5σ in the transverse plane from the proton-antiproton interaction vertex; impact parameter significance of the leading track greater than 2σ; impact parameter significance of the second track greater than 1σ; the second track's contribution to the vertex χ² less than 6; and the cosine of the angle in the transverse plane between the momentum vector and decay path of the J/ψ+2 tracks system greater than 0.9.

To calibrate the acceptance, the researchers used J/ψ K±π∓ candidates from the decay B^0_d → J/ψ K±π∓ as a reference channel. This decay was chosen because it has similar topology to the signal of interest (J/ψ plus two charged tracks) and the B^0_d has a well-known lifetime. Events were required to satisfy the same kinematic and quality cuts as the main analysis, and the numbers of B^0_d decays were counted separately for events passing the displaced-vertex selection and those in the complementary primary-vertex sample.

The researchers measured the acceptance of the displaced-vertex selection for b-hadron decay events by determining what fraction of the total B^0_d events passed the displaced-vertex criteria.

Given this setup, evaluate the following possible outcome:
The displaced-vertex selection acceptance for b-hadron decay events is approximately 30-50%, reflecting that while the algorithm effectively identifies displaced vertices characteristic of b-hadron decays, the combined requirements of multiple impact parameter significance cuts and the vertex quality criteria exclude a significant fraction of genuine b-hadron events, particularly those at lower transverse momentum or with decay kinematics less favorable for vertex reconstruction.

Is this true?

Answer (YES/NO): NO